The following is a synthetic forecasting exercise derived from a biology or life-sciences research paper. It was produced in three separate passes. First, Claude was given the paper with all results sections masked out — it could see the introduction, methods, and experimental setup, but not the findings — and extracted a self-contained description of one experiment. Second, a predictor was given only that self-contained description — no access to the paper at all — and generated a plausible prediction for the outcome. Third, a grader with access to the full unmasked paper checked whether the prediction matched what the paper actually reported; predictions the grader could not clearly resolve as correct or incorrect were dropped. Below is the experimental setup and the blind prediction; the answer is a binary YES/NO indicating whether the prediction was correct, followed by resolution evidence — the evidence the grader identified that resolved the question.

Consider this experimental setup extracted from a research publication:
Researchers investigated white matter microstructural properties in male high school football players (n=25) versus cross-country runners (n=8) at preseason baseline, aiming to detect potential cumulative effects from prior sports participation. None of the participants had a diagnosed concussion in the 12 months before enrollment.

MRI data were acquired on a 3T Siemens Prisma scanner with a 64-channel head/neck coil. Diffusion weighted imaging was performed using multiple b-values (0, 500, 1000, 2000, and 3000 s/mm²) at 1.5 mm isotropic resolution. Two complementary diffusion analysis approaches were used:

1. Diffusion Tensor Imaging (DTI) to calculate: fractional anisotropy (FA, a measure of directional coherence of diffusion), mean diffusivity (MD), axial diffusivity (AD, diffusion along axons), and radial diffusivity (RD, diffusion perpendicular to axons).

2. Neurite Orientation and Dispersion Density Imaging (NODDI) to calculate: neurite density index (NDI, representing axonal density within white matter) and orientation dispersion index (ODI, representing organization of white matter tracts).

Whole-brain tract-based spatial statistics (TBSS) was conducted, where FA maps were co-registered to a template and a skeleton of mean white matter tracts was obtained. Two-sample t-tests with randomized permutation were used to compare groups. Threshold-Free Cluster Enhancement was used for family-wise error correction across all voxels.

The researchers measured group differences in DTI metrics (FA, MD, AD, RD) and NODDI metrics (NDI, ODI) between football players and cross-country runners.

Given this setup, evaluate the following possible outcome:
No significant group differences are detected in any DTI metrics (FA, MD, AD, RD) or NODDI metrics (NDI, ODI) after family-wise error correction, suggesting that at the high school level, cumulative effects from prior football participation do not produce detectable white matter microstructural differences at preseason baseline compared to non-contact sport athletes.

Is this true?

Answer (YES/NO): NO